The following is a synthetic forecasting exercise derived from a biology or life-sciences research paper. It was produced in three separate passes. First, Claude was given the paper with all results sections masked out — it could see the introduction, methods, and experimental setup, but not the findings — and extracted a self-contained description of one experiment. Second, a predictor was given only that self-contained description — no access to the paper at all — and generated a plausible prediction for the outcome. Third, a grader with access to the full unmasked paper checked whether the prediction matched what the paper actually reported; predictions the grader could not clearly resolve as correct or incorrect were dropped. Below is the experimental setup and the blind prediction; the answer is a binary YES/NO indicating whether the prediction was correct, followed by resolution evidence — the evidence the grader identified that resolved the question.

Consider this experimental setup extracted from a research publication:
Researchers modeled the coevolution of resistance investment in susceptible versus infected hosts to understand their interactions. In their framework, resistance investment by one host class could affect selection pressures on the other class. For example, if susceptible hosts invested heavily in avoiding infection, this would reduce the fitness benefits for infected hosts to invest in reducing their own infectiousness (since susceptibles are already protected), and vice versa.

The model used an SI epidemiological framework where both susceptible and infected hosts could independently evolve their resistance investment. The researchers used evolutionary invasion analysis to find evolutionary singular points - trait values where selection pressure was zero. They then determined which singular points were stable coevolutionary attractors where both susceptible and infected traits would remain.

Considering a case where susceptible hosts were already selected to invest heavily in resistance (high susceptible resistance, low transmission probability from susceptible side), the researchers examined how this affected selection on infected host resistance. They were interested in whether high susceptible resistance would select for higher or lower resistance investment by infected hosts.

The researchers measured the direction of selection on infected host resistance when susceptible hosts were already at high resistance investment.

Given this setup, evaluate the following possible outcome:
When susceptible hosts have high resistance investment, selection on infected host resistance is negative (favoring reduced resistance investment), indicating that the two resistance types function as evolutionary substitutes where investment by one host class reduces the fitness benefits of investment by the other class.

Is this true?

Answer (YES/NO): YES